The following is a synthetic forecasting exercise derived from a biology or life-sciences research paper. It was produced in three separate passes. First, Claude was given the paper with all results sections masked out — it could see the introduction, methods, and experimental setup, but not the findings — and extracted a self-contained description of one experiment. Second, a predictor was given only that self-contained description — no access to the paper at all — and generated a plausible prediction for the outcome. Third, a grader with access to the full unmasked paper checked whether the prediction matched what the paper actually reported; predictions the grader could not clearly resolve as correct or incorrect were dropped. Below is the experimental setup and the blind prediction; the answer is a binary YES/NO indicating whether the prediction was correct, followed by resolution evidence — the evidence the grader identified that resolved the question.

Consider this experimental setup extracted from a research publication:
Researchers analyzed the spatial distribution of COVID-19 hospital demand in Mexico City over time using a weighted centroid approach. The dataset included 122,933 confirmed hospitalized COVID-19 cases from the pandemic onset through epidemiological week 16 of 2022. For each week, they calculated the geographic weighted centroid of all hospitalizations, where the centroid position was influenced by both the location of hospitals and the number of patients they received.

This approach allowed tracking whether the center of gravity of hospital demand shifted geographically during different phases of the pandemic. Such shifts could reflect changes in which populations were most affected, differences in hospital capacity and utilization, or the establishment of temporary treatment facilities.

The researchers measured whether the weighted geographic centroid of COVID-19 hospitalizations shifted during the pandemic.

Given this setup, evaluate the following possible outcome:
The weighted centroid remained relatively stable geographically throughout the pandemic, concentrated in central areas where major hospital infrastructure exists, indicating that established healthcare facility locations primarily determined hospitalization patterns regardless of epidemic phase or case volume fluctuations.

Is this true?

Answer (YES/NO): NO